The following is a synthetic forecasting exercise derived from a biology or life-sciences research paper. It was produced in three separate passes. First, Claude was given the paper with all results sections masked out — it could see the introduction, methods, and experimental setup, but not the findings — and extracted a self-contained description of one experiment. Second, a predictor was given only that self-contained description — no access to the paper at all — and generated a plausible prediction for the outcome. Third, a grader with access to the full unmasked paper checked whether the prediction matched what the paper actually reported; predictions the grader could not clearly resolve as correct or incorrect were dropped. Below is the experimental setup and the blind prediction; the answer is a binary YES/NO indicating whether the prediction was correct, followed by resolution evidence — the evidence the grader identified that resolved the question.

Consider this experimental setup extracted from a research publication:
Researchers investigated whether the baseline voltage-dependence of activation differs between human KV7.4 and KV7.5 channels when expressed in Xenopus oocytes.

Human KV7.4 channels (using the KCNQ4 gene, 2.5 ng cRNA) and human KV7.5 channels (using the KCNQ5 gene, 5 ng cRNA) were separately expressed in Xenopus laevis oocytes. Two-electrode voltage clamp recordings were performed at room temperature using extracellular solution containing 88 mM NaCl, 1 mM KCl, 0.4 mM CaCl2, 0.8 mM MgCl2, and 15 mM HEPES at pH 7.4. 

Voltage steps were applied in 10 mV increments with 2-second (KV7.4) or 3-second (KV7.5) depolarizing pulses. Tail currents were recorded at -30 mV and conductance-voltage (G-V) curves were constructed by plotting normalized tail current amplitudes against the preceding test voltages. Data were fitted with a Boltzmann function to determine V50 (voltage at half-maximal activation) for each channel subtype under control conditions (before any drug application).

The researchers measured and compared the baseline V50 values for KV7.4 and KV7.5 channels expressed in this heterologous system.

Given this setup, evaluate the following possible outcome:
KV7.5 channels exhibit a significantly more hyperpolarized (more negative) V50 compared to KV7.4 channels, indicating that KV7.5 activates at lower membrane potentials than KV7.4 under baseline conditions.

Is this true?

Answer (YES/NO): YES